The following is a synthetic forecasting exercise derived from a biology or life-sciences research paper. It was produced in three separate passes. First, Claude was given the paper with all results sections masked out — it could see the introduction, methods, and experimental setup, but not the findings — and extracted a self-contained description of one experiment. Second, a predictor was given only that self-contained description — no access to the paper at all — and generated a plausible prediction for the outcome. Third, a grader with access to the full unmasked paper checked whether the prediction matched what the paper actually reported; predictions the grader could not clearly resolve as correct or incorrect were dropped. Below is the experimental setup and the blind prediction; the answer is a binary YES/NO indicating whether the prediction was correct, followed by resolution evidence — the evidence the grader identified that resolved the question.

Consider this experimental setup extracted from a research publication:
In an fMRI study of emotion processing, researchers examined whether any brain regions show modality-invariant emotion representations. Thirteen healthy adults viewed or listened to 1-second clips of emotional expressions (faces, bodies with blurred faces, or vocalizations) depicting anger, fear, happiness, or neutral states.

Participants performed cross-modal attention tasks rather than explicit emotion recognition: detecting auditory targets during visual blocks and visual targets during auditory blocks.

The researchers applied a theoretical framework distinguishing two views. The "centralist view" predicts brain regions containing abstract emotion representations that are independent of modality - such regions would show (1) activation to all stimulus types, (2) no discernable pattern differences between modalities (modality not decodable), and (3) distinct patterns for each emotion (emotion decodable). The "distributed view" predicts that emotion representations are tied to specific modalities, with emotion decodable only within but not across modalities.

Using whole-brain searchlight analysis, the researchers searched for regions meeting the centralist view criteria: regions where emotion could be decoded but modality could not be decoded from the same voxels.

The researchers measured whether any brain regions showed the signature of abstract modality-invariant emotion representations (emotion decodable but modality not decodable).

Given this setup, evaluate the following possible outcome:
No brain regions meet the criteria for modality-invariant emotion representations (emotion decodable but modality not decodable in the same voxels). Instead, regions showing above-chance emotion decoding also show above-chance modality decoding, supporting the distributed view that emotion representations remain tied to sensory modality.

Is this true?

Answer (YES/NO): YES